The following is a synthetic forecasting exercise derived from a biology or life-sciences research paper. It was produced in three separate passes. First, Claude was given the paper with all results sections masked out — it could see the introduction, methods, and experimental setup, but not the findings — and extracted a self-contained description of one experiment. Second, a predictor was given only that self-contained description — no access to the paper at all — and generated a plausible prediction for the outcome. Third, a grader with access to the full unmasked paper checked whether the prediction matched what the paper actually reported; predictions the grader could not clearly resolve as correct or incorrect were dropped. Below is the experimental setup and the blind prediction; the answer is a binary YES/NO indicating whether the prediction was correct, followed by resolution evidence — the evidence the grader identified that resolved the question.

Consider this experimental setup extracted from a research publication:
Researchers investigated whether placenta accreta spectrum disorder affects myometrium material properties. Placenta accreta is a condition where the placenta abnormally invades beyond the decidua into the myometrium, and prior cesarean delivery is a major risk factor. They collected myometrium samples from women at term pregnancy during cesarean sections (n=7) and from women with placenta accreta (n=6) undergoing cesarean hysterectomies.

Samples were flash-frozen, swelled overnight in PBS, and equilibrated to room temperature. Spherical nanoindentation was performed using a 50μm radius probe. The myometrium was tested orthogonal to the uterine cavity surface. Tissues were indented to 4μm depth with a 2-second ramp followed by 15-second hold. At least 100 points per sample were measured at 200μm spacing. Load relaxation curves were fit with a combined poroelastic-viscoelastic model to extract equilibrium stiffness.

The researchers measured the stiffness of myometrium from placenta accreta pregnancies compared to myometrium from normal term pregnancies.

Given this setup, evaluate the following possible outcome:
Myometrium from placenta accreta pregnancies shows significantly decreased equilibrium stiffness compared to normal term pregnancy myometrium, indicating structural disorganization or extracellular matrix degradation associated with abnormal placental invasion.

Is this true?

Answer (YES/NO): NO